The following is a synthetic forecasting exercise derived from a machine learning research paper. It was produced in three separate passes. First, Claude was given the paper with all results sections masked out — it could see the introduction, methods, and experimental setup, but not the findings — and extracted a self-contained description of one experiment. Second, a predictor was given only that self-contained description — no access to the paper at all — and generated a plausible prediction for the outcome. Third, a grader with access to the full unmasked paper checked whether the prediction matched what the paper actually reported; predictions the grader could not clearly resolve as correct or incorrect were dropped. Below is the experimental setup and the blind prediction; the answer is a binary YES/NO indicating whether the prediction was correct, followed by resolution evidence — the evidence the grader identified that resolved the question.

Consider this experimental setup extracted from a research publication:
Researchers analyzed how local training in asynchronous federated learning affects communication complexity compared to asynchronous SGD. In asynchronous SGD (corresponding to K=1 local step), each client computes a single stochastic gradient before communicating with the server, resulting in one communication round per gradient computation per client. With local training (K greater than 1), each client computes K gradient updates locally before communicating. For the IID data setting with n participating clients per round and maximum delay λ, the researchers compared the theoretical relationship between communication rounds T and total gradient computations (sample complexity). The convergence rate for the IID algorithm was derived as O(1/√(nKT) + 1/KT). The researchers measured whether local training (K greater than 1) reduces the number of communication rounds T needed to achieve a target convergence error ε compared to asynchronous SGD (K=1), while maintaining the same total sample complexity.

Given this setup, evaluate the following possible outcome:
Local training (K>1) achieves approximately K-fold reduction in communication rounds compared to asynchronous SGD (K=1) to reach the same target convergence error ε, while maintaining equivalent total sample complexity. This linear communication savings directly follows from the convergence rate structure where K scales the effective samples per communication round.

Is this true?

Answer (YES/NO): YES